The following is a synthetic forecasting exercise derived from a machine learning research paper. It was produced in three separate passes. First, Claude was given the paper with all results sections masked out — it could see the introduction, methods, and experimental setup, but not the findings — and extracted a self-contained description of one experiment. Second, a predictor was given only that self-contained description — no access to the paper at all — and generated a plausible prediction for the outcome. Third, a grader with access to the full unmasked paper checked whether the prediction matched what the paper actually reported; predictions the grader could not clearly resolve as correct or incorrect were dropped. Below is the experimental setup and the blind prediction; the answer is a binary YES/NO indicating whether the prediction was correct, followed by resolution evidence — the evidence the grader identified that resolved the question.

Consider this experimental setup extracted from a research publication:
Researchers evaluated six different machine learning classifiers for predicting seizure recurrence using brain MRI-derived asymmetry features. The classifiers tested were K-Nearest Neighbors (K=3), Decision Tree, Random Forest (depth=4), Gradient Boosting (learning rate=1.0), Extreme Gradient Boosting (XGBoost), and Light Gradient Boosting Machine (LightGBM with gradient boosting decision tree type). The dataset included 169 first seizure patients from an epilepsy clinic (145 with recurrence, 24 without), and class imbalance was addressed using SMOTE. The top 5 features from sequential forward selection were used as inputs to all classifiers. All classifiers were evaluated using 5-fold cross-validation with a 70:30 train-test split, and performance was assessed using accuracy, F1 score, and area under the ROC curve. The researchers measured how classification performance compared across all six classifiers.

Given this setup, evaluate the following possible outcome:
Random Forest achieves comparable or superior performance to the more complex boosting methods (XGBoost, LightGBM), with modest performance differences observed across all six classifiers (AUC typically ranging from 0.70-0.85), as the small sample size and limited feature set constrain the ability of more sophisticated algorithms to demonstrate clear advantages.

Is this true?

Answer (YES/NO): NO